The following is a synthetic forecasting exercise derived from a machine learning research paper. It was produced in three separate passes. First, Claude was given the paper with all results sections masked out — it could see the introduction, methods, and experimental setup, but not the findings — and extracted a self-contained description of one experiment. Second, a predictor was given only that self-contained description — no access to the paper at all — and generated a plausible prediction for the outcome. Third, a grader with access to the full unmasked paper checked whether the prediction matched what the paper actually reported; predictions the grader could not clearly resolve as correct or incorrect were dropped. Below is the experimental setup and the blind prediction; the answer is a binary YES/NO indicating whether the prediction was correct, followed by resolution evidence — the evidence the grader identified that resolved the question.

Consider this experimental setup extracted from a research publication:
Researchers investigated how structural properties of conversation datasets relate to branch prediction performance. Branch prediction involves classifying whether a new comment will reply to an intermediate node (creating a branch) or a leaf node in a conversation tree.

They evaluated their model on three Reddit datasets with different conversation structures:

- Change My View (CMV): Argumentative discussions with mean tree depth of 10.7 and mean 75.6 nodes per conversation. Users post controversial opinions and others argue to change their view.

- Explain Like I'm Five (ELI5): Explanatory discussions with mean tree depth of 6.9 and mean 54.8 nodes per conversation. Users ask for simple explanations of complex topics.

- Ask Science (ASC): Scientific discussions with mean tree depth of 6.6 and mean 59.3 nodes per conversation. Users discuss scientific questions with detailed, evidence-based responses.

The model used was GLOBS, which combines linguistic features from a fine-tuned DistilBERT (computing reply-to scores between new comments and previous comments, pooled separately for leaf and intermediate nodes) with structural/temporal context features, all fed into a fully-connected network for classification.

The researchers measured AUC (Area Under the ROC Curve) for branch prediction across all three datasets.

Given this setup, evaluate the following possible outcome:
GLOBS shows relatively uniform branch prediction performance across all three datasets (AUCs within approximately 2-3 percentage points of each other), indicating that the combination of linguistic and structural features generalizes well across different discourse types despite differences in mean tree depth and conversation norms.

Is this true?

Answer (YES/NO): NO